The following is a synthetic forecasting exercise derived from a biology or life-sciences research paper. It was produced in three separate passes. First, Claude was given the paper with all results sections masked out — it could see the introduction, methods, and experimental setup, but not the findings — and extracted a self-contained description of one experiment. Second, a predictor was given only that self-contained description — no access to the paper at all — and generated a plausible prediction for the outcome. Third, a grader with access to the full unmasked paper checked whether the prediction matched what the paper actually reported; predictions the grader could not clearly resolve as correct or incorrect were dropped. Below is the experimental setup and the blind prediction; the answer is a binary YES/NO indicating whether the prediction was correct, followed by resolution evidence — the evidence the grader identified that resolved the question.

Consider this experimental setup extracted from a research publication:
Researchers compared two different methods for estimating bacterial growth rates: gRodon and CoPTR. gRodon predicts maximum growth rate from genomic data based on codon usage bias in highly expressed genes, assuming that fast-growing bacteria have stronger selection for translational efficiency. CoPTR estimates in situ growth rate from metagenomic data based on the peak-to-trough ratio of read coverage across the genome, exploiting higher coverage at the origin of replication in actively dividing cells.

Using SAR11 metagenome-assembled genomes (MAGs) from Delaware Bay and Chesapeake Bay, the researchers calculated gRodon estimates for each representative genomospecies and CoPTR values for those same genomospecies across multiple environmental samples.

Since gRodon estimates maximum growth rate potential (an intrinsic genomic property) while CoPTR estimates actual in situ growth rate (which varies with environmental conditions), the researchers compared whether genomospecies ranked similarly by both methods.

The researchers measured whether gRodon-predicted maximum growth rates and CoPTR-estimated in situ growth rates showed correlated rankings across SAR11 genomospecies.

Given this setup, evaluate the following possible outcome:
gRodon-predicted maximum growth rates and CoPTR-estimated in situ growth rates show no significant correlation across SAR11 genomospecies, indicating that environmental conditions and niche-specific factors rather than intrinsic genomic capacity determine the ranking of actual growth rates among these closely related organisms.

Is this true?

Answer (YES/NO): NO